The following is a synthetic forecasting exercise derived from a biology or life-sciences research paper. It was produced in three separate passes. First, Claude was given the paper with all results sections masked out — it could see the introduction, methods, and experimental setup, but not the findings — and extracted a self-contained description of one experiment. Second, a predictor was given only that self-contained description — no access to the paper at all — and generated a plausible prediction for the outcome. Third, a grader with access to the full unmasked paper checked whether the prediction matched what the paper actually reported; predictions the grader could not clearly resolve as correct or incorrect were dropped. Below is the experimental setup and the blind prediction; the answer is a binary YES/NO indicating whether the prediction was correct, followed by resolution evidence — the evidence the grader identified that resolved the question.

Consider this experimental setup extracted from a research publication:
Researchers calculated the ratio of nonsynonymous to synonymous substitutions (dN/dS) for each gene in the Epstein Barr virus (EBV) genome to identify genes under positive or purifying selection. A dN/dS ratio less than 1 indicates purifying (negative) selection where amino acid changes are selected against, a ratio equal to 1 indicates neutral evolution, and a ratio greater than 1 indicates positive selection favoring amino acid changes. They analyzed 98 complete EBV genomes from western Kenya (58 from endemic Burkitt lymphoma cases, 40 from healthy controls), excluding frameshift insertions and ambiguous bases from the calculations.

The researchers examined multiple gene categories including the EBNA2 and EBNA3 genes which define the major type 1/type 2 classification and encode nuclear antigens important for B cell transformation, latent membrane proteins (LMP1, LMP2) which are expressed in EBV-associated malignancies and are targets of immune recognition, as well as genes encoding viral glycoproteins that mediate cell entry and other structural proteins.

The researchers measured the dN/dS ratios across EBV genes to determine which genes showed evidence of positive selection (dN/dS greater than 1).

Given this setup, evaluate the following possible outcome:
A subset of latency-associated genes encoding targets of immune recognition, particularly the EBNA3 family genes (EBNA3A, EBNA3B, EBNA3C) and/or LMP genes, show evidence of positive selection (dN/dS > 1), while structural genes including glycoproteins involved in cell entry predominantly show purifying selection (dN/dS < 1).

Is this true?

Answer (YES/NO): NO